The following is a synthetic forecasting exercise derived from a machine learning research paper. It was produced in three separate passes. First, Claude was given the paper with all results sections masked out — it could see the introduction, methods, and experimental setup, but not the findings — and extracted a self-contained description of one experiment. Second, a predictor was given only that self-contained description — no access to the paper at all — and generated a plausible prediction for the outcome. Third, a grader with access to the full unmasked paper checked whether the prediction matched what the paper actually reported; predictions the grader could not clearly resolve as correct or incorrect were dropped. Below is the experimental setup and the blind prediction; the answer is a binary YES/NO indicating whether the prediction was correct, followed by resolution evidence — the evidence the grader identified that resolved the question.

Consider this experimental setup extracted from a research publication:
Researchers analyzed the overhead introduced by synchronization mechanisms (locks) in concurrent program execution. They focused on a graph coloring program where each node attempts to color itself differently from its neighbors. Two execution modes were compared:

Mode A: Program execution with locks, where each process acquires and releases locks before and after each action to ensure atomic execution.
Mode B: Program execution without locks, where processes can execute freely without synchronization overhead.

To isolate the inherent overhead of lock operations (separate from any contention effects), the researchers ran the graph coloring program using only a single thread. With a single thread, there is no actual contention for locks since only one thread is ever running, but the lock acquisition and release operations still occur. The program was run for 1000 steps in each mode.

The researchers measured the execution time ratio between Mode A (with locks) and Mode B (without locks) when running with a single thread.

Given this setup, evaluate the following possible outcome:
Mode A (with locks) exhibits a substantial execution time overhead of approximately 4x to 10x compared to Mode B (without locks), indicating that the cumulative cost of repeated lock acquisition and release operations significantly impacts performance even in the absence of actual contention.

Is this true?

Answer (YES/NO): NO